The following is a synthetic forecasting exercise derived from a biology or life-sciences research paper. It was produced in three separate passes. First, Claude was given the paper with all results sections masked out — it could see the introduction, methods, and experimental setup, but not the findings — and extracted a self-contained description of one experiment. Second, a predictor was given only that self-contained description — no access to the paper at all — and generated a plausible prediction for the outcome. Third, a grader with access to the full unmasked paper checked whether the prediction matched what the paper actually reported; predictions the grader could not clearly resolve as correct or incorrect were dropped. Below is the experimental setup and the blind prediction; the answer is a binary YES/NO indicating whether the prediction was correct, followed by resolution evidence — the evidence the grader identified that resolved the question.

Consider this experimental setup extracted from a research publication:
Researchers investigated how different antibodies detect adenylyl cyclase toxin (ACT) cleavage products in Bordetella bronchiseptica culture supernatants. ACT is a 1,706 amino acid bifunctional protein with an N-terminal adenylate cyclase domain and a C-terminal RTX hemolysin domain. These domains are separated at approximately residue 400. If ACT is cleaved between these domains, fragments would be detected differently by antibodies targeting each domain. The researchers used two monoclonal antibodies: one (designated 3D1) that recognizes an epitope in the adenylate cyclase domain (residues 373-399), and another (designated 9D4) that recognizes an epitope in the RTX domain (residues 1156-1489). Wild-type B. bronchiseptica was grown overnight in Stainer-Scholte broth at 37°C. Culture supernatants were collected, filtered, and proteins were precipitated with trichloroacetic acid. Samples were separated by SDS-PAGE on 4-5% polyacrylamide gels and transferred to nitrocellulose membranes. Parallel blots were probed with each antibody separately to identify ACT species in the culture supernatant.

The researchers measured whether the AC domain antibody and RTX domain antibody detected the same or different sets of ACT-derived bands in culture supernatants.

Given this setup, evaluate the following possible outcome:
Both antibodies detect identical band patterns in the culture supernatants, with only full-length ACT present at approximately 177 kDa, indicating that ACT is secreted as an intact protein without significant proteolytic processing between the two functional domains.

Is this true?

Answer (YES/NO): NO